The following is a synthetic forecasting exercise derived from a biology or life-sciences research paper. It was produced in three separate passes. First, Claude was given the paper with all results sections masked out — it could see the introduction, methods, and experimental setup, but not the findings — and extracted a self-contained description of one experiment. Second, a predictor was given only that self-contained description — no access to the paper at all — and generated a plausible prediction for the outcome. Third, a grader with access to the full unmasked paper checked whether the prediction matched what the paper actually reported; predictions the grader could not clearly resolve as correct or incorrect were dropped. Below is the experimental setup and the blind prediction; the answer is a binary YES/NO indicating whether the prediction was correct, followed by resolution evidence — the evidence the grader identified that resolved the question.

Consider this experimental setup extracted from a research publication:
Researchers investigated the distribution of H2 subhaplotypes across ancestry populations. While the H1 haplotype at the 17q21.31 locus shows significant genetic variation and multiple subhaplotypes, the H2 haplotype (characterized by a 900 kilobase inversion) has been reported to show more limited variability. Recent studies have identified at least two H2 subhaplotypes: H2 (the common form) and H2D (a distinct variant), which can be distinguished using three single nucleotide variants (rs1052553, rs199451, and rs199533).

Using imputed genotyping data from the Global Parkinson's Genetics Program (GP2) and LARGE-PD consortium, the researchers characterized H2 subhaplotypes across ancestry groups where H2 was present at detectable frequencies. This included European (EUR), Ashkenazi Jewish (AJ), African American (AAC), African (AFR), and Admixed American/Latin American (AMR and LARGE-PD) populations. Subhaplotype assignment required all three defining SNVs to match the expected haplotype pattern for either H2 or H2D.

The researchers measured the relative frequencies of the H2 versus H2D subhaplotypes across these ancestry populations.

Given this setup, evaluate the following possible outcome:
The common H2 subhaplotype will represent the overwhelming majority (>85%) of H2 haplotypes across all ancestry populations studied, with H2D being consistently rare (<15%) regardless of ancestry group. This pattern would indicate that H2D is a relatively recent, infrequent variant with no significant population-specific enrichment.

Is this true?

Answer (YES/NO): NO